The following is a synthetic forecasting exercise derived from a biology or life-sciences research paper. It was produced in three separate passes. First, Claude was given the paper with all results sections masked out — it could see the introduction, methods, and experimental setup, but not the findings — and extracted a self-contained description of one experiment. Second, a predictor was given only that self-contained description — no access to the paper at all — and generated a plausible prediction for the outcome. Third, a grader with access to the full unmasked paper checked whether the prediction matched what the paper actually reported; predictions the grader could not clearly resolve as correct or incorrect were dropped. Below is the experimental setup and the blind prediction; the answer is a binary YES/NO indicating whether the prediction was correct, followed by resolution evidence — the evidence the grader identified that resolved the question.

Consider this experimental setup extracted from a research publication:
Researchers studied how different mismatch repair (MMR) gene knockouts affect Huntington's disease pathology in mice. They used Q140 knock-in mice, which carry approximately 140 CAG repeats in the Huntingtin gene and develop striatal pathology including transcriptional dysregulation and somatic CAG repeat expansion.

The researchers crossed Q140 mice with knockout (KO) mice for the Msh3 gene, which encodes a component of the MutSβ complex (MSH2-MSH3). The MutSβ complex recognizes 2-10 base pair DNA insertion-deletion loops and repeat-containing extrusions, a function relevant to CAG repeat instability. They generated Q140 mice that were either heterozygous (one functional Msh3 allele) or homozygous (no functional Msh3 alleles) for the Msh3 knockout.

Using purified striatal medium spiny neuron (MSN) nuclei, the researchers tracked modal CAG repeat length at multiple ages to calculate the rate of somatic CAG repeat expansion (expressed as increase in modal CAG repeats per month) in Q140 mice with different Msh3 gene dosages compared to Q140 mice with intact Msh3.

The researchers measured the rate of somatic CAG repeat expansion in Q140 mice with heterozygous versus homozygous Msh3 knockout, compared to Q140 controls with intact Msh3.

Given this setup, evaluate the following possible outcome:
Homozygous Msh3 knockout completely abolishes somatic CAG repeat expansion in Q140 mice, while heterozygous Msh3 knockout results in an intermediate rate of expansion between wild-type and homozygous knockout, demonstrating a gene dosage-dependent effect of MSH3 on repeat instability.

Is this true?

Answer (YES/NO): NO